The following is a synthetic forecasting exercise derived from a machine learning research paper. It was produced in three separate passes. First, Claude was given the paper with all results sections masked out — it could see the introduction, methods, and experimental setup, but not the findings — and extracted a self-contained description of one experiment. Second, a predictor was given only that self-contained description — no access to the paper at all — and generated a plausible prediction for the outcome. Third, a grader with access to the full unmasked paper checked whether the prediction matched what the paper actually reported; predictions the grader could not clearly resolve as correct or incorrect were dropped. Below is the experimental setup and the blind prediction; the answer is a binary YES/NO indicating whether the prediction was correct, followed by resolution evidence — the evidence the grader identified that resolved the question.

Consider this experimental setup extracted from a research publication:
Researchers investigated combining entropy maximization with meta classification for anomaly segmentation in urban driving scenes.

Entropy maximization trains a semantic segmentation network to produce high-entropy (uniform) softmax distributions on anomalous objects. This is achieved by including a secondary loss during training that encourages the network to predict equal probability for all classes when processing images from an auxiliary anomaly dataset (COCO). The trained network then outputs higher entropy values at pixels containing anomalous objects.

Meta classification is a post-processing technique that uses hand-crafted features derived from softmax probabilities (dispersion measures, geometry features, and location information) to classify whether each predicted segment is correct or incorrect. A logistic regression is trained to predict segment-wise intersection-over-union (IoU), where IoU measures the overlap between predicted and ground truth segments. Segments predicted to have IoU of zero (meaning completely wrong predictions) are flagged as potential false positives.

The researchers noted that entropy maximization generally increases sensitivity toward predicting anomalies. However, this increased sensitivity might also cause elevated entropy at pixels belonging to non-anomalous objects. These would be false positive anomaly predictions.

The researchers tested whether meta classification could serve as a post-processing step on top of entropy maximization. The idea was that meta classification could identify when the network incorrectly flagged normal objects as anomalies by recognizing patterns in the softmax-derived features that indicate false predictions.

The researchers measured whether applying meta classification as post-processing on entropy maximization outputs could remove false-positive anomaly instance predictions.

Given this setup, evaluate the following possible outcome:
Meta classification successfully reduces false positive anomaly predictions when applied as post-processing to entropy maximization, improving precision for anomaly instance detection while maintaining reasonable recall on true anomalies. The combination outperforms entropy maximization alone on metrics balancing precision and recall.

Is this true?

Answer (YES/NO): YES